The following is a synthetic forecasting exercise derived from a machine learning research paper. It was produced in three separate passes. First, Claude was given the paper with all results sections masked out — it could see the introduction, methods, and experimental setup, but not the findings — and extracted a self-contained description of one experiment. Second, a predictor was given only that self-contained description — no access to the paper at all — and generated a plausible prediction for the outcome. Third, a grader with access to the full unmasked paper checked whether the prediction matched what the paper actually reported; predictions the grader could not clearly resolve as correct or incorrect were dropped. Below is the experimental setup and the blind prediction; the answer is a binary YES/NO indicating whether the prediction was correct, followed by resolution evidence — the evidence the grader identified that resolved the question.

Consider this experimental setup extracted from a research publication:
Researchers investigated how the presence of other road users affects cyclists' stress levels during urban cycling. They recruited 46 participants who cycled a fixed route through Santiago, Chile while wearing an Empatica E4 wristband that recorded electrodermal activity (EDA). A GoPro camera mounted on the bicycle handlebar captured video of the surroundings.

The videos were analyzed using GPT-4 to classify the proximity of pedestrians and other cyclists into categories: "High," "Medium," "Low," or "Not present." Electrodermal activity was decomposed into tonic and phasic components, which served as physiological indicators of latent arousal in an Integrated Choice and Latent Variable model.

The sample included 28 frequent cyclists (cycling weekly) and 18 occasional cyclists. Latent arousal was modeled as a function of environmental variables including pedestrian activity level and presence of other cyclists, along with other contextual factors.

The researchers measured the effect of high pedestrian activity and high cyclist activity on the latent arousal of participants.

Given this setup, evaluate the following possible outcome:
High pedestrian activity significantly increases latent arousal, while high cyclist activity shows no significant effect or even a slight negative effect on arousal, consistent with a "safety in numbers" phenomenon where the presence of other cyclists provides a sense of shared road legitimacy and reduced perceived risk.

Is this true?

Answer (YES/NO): NO